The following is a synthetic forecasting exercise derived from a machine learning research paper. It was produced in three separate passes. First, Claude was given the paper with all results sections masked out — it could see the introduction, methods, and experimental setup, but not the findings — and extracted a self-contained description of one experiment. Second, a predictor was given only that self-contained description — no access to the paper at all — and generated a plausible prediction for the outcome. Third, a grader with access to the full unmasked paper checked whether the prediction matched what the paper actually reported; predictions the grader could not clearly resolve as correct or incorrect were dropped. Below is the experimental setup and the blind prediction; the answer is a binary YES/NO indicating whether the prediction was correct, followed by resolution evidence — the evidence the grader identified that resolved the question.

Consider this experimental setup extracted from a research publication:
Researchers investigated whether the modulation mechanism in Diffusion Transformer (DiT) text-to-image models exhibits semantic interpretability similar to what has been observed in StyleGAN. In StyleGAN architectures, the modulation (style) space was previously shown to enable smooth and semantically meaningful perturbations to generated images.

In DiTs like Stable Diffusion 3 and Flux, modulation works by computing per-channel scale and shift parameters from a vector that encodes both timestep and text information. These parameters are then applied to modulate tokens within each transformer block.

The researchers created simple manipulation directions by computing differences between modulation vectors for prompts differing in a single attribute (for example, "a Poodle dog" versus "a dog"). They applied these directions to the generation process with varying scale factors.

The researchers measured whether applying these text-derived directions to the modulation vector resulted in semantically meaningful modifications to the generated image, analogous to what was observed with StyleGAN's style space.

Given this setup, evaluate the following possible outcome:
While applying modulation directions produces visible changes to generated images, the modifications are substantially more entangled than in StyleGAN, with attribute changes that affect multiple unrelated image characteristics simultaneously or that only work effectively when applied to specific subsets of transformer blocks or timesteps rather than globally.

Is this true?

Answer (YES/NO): YES